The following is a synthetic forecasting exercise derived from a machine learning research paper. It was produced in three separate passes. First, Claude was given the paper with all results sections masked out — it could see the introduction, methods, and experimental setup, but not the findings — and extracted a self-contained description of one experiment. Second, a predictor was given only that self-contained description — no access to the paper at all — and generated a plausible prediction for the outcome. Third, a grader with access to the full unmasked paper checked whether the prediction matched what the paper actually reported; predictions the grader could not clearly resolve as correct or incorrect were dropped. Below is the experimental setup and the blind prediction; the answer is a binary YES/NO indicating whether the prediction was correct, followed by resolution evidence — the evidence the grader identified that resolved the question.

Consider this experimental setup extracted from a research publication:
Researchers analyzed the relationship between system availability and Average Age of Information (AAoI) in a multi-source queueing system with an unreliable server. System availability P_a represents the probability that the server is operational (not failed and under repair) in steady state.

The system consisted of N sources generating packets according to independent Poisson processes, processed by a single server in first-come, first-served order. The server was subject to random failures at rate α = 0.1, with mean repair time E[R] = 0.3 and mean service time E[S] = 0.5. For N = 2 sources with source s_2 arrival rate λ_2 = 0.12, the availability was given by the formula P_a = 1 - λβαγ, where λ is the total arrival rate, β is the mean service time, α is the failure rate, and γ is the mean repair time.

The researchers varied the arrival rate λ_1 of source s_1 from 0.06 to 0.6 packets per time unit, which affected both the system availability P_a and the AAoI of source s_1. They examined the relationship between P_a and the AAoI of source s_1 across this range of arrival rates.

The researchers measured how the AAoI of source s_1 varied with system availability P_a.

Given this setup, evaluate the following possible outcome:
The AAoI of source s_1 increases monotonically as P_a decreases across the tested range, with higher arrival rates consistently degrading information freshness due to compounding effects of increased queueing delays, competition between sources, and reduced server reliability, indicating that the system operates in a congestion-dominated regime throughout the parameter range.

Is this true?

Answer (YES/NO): NO